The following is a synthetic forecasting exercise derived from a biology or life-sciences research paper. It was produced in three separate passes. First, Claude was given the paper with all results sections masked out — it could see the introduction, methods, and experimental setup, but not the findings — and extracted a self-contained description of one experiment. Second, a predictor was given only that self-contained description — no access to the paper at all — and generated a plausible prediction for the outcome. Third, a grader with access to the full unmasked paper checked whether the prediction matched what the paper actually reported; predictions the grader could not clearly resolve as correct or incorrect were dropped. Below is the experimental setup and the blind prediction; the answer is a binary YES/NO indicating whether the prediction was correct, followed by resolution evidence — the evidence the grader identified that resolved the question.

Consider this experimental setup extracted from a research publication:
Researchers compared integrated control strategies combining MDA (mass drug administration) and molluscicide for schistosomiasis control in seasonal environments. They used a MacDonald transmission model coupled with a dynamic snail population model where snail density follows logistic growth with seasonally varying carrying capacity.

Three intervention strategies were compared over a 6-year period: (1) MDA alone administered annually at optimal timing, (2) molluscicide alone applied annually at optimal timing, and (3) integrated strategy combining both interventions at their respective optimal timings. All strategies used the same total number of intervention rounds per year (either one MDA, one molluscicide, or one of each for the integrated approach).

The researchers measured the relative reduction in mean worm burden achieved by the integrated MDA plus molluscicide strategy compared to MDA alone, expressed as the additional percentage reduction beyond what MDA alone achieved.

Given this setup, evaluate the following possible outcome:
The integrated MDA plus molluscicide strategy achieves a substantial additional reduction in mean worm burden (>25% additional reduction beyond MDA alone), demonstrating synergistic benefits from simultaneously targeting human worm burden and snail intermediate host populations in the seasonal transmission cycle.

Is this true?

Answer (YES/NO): NO